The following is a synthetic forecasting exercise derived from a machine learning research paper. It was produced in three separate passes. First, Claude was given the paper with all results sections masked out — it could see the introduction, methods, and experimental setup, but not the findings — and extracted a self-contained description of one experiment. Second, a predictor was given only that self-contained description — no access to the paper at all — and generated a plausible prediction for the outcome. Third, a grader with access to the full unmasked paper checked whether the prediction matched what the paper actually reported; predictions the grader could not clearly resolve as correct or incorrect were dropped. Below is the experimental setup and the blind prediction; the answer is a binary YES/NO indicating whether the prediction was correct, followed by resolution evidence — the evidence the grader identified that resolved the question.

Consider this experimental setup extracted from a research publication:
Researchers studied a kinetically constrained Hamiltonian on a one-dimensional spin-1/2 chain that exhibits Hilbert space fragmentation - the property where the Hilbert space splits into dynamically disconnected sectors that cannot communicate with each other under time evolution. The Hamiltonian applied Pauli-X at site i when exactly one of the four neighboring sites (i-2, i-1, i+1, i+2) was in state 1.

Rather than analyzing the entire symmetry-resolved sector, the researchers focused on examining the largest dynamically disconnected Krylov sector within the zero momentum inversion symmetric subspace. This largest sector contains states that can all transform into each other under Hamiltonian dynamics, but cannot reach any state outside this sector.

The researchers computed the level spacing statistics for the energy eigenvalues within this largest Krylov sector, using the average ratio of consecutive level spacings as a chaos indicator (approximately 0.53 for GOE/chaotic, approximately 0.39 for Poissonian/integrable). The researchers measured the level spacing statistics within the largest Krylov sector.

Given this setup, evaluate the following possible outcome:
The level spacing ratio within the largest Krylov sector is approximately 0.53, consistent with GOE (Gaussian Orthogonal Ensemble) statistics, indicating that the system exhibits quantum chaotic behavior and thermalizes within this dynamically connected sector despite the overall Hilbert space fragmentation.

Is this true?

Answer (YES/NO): YES